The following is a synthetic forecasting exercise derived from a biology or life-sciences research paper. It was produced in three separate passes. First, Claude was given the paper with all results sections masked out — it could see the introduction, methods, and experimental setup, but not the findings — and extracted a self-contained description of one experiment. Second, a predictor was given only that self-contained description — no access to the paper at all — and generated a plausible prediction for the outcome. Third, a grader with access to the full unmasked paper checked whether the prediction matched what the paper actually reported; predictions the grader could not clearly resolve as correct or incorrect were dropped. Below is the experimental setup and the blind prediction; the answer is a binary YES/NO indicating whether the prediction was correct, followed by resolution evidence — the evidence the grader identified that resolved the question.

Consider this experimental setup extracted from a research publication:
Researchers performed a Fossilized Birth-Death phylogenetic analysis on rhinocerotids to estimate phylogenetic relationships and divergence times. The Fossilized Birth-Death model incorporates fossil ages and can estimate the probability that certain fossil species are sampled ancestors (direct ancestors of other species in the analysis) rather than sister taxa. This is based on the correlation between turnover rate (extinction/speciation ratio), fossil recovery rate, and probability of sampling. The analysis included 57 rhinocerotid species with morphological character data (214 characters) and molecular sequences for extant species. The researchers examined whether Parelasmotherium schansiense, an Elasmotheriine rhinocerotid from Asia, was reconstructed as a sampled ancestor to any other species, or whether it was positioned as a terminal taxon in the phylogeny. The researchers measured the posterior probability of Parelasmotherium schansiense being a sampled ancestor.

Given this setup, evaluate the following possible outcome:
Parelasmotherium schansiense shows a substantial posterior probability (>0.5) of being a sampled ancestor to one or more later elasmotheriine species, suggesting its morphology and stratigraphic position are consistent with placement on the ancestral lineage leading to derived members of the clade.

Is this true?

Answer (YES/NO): YES